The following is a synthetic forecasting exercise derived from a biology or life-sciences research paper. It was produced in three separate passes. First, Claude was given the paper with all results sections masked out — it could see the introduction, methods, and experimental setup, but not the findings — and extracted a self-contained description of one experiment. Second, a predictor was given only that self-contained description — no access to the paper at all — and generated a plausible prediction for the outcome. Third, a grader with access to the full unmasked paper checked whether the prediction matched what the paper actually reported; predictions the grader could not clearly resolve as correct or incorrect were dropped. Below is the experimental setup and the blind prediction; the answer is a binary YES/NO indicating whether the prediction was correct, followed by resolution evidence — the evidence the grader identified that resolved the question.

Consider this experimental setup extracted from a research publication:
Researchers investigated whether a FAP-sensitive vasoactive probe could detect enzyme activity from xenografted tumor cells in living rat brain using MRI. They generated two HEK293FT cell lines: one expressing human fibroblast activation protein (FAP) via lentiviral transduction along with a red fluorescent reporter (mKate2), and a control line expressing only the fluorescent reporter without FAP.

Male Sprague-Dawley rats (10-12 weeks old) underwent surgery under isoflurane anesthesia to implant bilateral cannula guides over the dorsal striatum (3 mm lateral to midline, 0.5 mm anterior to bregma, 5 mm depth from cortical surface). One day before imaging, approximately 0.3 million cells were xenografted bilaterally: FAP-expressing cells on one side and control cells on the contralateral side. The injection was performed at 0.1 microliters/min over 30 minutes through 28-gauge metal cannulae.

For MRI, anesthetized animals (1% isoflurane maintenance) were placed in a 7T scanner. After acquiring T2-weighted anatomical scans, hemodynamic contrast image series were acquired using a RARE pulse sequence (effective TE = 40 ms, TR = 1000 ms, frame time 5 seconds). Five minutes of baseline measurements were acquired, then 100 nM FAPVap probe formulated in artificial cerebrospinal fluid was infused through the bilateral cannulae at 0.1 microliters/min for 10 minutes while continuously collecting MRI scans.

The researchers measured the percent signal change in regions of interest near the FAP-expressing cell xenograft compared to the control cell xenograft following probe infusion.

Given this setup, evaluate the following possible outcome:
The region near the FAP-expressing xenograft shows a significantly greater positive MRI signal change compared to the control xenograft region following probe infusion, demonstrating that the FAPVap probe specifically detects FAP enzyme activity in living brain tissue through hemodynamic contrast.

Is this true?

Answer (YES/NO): YES